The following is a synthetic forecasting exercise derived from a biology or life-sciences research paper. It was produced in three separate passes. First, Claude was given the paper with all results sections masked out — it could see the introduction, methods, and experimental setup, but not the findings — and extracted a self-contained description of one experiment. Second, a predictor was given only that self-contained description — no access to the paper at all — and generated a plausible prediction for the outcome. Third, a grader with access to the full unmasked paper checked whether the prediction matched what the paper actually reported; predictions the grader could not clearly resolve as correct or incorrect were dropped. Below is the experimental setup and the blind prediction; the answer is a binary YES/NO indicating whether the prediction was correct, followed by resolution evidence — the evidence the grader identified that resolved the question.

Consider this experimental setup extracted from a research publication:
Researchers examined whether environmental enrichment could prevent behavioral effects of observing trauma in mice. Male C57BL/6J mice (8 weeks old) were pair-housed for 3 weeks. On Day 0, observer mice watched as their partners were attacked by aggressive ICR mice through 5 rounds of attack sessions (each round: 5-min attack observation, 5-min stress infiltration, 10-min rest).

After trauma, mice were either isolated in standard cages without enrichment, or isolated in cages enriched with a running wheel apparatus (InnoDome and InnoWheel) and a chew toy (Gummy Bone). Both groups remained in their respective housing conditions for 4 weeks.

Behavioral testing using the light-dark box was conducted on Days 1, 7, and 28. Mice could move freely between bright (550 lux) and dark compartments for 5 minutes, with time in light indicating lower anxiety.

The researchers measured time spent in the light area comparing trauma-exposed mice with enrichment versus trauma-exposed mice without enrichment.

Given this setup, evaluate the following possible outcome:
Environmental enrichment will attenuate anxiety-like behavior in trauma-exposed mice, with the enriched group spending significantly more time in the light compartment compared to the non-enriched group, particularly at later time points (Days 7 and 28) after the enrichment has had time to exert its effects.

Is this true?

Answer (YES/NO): NO